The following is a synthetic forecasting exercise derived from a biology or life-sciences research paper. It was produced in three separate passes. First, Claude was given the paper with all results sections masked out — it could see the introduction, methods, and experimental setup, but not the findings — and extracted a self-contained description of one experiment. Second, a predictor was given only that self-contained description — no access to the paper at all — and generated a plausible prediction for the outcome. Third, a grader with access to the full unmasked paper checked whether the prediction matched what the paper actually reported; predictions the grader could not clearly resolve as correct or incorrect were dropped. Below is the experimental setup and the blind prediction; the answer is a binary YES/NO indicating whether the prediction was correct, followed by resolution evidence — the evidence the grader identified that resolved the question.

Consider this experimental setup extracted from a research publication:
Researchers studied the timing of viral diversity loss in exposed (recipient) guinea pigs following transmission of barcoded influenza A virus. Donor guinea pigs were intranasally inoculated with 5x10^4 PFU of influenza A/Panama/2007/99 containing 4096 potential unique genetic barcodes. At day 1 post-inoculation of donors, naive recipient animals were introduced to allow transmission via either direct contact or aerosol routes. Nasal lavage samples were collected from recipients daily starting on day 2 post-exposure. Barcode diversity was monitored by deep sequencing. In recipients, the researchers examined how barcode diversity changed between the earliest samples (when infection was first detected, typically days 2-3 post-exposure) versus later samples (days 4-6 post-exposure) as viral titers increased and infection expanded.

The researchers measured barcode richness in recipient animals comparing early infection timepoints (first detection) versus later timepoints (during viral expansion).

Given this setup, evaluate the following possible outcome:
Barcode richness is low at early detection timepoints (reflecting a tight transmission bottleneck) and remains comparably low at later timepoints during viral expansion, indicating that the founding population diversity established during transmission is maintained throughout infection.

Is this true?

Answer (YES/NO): NO